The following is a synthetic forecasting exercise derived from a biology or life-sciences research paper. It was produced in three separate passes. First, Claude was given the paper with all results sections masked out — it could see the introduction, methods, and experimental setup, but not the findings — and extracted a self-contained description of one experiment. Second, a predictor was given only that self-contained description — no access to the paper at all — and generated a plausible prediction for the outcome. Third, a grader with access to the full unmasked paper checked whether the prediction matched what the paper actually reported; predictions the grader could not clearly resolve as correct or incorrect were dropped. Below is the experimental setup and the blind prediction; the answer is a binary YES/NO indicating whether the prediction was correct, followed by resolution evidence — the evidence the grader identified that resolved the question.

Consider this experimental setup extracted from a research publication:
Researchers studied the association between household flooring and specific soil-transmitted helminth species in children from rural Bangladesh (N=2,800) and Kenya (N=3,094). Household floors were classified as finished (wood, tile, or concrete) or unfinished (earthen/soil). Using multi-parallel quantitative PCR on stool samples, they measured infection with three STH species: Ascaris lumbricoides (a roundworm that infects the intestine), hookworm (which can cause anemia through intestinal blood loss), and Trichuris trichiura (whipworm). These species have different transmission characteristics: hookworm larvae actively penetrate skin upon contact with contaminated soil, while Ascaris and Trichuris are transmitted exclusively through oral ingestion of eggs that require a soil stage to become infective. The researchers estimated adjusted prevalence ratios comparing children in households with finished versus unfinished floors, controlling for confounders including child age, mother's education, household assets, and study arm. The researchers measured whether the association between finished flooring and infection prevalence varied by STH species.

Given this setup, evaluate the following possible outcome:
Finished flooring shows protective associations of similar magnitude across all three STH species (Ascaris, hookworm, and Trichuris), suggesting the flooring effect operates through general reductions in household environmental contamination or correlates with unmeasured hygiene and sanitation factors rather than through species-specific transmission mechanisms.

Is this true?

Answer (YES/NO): NO